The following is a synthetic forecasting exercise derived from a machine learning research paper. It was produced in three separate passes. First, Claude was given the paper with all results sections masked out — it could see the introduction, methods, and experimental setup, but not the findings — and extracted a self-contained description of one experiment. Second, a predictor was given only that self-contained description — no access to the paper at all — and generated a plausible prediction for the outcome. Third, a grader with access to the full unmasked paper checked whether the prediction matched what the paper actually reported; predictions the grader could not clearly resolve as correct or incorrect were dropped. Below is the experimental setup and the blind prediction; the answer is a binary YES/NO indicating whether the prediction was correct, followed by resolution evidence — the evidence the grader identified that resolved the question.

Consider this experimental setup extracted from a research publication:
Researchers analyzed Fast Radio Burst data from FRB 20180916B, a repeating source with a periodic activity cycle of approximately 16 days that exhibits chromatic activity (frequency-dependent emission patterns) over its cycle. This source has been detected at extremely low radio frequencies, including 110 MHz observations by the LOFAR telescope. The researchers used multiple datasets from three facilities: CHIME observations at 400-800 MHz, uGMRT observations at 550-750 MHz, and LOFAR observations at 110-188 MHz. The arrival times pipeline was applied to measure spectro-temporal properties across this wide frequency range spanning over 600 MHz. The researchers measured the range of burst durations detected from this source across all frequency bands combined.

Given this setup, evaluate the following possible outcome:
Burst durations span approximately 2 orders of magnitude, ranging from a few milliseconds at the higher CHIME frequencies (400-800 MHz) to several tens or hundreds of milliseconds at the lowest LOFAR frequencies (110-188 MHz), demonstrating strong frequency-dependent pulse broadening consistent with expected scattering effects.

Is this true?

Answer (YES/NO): NO